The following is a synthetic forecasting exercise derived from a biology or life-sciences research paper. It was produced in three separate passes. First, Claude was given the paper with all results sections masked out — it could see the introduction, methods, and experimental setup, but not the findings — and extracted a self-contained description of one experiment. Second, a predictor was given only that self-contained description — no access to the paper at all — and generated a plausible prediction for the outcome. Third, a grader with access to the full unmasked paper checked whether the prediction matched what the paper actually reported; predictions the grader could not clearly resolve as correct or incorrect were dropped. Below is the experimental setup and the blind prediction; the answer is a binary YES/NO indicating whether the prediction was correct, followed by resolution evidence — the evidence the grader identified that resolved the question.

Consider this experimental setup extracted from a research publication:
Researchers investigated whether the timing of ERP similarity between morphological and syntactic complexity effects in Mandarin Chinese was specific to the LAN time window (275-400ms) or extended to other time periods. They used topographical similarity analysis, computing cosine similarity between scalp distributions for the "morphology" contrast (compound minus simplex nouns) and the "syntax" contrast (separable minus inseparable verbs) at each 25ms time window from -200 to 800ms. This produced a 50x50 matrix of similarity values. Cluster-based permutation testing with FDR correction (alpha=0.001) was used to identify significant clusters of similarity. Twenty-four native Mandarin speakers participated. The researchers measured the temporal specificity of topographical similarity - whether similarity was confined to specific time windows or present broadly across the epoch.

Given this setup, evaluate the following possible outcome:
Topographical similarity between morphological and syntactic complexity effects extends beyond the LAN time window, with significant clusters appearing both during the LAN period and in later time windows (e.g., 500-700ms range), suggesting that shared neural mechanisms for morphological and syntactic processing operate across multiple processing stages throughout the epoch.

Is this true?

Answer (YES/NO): YES